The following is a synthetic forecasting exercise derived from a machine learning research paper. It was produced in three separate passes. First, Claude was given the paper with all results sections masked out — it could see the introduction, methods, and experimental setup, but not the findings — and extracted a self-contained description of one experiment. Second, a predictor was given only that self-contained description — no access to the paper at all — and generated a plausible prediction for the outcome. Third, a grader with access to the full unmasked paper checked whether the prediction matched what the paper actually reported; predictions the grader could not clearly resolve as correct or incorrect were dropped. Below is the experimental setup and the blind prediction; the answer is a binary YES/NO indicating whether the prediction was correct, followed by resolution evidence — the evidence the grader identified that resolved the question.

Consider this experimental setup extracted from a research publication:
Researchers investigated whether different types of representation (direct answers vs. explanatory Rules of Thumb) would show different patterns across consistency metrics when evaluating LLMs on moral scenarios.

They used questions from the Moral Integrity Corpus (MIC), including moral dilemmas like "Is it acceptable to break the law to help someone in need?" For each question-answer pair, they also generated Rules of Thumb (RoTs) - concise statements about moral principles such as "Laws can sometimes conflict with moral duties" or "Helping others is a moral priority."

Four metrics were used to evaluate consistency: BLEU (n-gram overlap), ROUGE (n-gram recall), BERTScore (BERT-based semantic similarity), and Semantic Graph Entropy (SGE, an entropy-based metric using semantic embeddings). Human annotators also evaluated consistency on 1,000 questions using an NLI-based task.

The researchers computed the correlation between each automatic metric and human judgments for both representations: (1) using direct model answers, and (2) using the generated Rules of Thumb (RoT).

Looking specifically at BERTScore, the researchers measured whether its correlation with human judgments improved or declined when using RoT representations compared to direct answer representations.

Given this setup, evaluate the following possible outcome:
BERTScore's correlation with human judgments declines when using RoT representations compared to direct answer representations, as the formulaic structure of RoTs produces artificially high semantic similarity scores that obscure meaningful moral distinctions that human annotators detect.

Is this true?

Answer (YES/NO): NO